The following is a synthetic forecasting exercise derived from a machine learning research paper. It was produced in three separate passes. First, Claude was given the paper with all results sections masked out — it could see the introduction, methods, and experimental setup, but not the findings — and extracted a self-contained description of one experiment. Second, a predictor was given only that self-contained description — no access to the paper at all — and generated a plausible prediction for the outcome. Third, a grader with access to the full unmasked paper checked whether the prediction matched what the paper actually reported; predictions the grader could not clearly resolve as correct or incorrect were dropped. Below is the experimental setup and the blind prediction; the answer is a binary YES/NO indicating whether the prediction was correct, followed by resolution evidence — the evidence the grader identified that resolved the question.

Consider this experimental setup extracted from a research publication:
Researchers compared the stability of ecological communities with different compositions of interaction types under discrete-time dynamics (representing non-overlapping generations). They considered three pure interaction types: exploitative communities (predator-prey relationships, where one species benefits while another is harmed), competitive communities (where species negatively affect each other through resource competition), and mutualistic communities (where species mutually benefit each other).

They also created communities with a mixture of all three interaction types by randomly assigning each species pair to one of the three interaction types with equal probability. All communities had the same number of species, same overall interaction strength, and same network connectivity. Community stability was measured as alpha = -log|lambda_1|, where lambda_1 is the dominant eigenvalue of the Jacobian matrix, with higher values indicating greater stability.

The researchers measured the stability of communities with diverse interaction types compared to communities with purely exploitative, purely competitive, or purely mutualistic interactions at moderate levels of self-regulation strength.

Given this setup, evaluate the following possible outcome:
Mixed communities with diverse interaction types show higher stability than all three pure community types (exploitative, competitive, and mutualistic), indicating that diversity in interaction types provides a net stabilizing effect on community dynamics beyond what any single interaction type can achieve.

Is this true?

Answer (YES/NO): YES